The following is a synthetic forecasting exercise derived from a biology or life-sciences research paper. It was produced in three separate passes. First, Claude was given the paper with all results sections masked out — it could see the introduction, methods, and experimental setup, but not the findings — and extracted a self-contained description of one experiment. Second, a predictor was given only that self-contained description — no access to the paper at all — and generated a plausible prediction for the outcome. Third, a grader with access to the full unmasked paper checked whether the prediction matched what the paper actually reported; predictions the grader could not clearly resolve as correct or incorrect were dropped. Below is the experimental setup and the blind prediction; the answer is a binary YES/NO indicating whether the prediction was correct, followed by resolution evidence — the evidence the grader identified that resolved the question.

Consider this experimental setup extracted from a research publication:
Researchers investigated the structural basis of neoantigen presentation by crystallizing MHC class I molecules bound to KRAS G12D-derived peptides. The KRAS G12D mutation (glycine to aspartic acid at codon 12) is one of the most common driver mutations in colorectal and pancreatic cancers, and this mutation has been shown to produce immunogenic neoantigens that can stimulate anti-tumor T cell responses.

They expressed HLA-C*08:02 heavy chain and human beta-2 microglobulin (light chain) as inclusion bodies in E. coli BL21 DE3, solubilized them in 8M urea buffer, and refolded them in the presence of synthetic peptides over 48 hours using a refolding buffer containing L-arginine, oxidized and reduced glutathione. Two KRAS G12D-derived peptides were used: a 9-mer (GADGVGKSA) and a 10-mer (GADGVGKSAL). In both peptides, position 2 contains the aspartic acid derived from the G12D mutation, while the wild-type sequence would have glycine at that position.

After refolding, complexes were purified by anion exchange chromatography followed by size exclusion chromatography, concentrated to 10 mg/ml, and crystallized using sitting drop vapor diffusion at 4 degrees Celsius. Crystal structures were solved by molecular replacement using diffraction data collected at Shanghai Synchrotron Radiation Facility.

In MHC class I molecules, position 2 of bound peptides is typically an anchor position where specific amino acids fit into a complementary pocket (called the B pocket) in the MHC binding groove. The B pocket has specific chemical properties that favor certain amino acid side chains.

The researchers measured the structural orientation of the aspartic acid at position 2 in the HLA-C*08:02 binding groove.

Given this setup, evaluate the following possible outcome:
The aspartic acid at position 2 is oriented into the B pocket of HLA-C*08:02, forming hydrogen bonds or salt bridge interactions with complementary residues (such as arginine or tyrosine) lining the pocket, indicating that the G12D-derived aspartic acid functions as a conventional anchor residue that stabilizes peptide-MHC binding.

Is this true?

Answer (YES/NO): NO